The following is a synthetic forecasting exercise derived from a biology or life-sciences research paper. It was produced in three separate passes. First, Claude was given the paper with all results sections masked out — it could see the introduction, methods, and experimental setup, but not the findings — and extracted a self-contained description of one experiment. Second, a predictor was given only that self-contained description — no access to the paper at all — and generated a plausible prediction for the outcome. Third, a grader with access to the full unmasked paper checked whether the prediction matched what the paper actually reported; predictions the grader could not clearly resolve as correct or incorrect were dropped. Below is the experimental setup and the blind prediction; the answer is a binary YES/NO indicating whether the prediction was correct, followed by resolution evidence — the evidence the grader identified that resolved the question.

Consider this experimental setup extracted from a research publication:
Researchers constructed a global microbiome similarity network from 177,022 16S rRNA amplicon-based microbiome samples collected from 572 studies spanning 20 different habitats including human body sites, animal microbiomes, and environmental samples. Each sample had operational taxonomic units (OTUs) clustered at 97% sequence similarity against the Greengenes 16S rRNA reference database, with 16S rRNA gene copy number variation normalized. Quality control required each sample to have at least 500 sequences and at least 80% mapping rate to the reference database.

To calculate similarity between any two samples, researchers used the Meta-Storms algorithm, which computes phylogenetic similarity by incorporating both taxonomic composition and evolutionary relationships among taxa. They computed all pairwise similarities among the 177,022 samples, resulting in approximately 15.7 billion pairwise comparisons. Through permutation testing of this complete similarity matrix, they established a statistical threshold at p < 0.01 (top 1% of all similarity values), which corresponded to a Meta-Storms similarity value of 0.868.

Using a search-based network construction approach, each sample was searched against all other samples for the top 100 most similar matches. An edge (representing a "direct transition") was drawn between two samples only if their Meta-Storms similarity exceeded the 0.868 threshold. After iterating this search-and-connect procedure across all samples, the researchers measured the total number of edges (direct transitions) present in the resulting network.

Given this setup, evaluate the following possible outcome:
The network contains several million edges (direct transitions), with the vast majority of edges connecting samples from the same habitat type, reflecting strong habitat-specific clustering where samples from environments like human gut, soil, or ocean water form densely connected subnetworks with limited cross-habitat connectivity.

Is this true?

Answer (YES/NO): NO